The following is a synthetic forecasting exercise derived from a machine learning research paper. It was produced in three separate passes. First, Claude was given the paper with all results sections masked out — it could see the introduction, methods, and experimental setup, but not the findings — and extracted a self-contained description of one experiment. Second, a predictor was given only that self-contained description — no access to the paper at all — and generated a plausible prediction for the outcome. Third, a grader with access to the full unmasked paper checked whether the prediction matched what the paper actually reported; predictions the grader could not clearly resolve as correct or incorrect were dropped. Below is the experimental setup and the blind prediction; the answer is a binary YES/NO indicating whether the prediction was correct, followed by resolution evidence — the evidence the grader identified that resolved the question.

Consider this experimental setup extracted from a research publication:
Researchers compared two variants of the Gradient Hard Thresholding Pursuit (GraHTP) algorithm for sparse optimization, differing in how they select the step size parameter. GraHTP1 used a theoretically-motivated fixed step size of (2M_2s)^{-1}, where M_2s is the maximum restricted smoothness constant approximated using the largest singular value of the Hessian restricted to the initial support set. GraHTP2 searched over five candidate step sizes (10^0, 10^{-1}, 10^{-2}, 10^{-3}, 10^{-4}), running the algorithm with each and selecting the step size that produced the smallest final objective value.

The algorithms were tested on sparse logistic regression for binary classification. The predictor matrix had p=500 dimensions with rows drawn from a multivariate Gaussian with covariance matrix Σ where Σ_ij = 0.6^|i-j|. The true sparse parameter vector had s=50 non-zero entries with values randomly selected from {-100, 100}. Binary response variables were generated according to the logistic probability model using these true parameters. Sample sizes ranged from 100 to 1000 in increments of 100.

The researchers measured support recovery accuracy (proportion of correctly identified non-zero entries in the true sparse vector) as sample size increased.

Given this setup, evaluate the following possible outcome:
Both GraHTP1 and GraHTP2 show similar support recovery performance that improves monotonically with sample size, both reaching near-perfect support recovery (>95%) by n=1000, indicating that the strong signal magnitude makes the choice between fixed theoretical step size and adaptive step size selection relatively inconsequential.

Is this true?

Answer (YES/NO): NO